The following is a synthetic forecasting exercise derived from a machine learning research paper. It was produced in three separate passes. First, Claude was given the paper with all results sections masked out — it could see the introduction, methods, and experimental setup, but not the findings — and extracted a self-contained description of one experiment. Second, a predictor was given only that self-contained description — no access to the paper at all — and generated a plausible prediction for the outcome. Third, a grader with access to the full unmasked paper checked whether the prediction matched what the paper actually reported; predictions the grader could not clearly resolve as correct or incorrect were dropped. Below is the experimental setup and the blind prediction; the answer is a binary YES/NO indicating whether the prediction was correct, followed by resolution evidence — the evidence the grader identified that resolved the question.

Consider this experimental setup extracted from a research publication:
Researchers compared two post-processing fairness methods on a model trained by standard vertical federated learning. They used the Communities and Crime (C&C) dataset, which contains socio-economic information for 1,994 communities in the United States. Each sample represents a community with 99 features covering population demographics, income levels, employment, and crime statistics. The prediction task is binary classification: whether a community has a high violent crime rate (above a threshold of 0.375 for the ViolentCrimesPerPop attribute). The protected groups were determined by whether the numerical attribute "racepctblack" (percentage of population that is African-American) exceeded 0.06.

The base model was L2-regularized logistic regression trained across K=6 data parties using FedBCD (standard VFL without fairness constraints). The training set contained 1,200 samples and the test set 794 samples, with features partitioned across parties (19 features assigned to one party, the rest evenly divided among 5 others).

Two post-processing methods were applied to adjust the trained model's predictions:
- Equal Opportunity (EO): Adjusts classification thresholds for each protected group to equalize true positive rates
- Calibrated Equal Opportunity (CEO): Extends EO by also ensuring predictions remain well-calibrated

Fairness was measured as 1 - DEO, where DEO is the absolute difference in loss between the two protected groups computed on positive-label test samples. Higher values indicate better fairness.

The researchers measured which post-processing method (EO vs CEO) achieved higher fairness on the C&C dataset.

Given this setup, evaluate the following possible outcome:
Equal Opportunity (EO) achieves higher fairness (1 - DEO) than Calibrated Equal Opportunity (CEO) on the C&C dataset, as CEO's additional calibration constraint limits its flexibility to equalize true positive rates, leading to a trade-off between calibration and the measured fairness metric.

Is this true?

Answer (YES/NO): NO